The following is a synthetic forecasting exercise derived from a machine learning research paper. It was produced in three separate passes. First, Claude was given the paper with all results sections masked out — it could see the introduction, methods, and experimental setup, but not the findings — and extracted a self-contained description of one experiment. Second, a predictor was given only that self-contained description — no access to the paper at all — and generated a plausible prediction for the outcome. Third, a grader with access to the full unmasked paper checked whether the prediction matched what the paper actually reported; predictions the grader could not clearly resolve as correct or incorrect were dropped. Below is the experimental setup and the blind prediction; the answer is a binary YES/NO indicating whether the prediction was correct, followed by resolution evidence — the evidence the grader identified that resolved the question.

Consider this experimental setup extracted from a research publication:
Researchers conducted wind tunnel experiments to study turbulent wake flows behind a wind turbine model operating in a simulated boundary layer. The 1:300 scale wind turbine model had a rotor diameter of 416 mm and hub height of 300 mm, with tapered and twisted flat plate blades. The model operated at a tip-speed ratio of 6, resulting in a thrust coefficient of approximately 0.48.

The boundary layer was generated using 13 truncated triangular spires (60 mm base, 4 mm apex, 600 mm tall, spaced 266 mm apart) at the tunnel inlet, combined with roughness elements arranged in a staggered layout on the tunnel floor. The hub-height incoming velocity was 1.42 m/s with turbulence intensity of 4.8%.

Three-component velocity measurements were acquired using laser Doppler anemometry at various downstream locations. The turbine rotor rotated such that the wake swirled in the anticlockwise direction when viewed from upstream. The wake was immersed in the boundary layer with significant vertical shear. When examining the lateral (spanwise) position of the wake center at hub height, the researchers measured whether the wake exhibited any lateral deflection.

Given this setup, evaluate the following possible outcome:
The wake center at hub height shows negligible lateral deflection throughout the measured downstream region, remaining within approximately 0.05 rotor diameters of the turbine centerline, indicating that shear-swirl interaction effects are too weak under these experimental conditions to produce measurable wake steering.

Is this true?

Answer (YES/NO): NO